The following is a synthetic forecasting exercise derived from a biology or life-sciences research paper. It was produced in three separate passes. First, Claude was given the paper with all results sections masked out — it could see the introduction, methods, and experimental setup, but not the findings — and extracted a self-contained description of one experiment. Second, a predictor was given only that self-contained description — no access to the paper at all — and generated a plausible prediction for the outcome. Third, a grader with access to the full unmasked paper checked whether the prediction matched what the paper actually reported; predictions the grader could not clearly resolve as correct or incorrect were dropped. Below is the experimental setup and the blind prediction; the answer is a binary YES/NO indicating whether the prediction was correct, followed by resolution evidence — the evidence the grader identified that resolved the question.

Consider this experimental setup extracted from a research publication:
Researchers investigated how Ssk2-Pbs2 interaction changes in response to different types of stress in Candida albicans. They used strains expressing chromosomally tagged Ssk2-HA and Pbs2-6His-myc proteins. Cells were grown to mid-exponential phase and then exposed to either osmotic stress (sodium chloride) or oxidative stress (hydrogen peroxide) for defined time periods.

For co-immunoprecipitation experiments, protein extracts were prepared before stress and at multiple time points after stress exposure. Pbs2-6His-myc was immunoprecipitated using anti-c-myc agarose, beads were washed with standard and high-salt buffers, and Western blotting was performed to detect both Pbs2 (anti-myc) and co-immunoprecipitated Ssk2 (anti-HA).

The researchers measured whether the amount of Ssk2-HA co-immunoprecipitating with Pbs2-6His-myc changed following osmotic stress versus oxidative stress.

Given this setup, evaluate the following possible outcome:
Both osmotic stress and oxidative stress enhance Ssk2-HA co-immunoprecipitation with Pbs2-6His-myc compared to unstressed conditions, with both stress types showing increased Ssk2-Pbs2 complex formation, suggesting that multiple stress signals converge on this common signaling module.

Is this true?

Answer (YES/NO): NO